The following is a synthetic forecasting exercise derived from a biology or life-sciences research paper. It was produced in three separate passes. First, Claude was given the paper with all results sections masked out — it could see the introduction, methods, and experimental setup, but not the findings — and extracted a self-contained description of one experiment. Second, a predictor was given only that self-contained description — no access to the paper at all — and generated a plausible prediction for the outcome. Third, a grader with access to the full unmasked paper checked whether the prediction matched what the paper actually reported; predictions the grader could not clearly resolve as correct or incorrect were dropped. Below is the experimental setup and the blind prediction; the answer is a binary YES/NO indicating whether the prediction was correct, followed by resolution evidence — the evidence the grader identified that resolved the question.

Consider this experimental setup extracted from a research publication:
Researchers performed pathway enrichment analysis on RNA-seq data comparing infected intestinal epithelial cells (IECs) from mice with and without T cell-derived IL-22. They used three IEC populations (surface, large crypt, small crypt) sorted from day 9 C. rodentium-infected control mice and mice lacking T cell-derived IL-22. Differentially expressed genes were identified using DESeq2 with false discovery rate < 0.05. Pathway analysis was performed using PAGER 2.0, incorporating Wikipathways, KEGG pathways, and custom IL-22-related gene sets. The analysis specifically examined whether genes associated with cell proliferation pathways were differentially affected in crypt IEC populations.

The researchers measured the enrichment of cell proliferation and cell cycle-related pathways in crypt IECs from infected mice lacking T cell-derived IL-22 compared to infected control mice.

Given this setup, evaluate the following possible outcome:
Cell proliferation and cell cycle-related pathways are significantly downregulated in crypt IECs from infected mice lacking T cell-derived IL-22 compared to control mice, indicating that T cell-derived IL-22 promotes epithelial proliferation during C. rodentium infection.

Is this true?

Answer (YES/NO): NO